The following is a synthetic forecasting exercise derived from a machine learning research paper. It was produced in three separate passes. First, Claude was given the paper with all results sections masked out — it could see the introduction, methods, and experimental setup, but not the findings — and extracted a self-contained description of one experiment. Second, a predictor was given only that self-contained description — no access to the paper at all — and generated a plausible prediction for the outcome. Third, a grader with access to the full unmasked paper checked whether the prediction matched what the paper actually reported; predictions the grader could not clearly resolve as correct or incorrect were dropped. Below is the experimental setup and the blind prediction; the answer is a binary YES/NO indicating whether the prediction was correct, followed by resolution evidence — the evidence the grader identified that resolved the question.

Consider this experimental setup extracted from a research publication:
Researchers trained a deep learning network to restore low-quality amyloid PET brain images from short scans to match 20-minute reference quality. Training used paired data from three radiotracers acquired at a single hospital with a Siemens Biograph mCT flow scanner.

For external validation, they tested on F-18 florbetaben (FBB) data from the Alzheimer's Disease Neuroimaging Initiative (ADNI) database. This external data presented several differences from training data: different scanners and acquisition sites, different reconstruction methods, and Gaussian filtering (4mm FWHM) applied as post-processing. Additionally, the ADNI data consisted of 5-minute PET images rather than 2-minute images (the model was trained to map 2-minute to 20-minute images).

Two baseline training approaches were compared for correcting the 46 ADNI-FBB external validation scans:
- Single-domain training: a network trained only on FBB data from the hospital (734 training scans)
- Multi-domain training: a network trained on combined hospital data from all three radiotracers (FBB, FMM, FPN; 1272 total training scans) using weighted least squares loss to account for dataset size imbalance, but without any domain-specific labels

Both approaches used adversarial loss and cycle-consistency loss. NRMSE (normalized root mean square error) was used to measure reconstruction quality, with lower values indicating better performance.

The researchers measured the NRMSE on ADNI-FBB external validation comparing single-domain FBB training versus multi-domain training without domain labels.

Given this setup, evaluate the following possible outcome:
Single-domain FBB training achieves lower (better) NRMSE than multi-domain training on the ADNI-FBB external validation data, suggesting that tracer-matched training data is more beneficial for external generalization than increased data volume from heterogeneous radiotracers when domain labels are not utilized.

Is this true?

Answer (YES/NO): NO